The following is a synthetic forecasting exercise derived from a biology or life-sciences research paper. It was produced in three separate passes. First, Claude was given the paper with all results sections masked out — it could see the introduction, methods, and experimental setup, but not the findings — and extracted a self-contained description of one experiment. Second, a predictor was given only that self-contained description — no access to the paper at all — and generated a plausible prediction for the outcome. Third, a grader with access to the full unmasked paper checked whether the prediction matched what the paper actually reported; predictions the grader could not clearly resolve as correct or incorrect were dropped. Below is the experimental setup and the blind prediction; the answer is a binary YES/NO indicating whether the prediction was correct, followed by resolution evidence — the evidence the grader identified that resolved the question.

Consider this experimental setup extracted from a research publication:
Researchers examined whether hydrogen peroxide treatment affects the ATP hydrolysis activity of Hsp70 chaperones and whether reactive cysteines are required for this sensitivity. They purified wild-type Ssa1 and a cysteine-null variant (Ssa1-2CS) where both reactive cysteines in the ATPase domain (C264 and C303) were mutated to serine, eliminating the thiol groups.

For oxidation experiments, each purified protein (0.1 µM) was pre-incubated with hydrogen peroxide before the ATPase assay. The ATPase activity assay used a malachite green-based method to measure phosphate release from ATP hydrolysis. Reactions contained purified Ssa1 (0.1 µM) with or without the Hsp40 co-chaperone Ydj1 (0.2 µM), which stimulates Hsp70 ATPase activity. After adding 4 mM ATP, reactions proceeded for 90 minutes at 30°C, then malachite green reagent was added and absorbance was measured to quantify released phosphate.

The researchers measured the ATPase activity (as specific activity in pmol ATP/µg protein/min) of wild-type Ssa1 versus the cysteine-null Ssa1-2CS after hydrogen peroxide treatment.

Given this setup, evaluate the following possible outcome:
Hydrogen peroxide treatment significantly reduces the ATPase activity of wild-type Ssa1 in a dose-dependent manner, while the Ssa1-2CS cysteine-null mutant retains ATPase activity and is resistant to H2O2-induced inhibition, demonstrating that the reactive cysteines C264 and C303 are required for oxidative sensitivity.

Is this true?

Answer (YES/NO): NO